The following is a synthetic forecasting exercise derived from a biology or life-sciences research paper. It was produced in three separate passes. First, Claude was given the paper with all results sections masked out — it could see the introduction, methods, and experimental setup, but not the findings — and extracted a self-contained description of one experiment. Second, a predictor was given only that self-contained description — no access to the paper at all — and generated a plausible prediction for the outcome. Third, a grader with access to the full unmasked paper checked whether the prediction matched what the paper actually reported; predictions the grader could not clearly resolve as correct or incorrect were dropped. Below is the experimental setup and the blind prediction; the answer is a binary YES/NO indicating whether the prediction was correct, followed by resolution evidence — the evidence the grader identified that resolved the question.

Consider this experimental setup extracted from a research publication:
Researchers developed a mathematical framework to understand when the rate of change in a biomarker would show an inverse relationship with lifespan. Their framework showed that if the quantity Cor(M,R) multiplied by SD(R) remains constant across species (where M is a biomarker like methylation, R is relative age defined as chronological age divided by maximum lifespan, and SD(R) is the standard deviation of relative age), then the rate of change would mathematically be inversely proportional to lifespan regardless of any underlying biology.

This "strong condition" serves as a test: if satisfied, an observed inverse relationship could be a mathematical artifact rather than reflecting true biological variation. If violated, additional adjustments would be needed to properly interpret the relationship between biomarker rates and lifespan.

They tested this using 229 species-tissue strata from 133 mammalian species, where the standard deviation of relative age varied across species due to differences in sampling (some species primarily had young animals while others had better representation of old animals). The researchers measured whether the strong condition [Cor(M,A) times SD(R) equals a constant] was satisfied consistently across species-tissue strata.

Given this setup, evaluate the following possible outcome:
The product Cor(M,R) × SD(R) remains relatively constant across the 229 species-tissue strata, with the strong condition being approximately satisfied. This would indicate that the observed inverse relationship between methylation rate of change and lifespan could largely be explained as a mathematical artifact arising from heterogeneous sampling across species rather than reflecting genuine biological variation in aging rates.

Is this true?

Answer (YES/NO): NO